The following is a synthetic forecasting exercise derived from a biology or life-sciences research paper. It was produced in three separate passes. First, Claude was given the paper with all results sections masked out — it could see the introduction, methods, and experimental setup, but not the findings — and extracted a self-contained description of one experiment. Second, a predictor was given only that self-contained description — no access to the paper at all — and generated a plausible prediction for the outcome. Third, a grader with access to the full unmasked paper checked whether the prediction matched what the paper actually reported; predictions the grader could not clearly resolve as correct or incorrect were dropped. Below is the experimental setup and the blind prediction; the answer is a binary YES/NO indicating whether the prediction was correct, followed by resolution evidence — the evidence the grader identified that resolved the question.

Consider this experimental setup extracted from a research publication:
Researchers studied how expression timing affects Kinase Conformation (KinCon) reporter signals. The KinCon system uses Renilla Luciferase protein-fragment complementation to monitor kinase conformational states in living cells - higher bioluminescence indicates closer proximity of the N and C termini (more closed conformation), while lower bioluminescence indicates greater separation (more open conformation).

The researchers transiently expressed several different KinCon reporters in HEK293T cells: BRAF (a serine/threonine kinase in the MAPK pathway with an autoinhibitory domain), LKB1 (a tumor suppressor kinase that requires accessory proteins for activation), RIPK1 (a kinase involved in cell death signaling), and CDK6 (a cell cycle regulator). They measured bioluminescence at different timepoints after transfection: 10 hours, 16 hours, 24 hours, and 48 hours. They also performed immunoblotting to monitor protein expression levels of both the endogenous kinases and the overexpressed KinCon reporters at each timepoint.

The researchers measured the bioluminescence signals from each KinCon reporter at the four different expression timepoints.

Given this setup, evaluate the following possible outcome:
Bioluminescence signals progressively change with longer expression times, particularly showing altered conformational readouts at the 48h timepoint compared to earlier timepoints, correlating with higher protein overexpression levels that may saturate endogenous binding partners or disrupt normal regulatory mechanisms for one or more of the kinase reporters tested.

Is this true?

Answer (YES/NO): NO